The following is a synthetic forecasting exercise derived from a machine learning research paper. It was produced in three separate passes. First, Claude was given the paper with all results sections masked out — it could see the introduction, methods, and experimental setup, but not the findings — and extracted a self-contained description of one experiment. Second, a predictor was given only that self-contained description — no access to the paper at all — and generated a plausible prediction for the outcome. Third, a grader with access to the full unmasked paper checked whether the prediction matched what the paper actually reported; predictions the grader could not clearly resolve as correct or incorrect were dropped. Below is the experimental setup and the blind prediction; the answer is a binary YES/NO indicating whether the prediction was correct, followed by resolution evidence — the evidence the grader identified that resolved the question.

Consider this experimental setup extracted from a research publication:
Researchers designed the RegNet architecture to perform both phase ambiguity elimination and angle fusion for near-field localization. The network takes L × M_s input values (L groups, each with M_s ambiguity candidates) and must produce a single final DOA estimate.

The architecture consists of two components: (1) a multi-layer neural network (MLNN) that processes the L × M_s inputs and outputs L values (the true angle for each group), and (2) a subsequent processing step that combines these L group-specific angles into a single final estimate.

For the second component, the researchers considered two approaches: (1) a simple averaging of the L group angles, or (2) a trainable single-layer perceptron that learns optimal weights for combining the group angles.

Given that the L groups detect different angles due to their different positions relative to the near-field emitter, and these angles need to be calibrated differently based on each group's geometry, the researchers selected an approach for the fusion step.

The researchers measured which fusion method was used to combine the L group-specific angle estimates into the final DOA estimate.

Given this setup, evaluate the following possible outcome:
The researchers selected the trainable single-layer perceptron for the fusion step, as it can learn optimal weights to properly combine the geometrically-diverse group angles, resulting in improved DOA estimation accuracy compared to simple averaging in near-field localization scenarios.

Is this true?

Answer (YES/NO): YES